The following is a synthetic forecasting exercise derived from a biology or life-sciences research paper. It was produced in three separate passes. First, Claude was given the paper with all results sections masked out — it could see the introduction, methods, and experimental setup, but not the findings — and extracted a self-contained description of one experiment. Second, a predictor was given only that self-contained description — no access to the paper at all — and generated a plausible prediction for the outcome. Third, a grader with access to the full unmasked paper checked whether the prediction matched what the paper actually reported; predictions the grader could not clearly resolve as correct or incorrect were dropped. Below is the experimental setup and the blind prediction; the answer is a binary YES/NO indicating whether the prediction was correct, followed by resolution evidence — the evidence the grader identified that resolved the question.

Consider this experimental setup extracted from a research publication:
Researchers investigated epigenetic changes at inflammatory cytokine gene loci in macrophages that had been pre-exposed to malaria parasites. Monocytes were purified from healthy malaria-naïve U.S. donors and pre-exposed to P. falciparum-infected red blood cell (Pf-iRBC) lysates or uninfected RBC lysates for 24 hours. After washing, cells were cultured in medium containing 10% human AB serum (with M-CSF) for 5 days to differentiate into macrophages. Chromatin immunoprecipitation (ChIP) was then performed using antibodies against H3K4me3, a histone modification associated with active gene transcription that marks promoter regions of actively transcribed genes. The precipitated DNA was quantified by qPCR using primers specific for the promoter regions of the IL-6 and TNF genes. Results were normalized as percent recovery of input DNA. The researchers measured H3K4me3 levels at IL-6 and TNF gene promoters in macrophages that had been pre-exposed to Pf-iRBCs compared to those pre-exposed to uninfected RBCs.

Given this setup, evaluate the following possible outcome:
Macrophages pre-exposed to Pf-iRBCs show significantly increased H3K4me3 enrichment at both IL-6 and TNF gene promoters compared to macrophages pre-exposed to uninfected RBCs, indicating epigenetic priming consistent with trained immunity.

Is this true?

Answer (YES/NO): NO